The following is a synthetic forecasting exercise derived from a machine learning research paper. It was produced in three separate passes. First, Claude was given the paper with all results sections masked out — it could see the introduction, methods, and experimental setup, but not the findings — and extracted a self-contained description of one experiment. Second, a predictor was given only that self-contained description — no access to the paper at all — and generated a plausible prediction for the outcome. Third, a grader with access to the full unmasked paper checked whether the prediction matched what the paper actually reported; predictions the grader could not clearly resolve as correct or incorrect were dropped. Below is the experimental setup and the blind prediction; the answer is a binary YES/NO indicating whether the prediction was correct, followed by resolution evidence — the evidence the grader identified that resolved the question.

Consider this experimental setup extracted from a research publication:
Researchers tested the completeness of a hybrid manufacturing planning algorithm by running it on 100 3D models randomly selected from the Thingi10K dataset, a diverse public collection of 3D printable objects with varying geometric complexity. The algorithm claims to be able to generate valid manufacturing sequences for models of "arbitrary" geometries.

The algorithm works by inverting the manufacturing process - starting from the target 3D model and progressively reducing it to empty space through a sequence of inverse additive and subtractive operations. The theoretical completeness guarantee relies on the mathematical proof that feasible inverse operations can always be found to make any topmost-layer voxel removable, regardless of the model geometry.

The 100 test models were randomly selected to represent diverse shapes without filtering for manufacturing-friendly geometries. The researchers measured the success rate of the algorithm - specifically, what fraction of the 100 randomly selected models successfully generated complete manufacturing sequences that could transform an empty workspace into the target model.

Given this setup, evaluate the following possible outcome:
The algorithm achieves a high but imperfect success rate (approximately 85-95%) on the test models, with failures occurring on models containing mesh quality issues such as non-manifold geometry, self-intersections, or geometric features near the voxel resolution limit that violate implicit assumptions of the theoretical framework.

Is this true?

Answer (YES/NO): NO